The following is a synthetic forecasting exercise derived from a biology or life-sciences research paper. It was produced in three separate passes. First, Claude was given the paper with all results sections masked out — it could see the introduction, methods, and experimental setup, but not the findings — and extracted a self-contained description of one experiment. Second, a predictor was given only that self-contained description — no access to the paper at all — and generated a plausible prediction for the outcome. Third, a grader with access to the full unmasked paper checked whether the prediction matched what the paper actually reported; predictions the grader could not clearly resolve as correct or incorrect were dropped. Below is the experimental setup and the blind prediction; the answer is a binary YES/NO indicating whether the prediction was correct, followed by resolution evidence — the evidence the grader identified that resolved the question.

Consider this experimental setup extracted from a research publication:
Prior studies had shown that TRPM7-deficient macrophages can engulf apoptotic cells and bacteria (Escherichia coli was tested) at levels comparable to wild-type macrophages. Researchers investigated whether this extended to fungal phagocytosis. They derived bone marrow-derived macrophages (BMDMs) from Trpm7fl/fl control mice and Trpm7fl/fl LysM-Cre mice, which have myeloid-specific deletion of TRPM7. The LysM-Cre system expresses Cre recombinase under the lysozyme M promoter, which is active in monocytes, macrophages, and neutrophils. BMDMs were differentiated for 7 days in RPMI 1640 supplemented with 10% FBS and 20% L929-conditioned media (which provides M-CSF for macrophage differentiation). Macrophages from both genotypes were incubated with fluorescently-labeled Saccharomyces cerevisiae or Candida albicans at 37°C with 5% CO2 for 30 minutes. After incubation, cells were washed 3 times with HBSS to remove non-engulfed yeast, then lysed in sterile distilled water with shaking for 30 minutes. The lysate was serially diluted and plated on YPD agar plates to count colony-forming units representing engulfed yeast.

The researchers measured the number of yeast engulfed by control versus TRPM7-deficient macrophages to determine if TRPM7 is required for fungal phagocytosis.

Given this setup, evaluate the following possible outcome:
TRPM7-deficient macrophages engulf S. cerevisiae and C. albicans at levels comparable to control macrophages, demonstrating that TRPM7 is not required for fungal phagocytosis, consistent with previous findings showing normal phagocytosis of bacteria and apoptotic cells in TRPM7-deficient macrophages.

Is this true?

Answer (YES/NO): NO